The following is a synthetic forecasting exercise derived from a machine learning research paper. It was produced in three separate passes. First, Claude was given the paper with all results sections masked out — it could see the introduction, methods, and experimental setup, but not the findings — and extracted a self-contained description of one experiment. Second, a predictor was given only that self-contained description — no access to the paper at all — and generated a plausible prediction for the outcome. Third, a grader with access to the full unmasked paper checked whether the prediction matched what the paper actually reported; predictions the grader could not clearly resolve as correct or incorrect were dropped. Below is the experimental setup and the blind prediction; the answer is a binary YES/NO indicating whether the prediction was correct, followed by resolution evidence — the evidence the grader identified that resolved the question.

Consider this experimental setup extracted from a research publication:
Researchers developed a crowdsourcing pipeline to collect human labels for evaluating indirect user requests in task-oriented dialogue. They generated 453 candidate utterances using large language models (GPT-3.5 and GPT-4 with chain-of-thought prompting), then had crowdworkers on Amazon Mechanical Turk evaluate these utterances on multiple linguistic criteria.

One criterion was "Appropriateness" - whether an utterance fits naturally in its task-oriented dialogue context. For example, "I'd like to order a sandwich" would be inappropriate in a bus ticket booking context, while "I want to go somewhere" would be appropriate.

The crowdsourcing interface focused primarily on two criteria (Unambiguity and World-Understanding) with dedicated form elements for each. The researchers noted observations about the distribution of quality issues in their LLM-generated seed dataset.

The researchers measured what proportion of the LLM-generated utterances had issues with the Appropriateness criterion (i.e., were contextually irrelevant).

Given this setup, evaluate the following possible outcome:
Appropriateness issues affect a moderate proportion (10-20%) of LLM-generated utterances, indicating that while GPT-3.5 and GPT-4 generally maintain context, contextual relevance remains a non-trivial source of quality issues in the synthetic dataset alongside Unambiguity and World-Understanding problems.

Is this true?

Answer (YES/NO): NO